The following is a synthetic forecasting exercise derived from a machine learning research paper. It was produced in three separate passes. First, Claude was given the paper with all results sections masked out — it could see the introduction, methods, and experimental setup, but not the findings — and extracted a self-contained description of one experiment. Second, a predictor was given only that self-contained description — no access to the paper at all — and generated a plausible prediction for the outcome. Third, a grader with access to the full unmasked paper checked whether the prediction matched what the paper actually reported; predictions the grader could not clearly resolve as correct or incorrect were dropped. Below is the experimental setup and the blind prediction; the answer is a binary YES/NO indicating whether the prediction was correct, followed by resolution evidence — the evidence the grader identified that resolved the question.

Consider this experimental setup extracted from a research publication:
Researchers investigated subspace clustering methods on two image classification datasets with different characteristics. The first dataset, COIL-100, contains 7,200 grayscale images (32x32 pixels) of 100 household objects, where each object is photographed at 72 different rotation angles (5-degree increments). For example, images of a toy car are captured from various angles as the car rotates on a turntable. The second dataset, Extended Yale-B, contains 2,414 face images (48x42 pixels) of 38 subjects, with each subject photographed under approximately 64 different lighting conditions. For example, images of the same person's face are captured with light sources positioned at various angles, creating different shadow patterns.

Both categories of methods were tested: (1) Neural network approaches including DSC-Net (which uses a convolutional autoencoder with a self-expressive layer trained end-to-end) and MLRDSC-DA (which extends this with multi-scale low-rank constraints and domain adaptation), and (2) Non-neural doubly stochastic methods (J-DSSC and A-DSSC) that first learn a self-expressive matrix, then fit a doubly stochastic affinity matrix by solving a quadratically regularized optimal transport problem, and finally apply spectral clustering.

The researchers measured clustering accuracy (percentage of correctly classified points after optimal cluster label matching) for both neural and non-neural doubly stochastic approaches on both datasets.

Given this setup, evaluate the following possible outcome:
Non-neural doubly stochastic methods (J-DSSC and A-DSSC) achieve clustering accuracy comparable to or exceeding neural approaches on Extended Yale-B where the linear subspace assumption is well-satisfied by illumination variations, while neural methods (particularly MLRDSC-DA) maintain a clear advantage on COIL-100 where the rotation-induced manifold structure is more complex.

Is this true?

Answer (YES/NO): NO